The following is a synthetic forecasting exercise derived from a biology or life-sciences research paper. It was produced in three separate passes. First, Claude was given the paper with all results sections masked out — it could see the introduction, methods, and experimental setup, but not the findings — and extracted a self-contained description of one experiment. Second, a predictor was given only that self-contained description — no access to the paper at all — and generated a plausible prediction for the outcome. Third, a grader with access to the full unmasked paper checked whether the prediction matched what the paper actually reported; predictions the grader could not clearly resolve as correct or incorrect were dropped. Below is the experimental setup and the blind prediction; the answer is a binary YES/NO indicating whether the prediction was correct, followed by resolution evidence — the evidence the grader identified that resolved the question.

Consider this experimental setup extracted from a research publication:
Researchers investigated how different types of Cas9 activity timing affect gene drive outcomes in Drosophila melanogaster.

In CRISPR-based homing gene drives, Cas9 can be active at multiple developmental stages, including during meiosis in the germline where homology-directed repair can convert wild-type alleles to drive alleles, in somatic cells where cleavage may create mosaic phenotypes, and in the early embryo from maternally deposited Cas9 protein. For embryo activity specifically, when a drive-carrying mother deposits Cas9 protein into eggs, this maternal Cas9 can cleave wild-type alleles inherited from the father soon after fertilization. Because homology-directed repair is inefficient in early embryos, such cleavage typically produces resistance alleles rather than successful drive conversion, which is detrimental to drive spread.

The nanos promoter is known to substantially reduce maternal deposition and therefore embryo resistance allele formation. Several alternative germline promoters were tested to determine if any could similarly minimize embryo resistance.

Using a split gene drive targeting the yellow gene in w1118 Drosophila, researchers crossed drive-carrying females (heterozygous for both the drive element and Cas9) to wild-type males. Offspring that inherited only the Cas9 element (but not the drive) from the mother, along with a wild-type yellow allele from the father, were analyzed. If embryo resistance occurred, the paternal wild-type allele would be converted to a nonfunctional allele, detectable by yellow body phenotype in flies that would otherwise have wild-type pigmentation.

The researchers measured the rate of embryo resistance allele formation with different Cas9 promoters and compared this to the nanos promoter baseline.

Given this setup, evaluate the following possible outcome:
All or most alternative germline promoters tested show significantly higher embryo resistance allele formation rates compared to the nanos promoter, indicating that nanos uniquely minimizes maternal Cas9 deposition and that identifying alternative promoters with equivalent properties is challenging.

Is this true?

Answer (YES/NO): NO